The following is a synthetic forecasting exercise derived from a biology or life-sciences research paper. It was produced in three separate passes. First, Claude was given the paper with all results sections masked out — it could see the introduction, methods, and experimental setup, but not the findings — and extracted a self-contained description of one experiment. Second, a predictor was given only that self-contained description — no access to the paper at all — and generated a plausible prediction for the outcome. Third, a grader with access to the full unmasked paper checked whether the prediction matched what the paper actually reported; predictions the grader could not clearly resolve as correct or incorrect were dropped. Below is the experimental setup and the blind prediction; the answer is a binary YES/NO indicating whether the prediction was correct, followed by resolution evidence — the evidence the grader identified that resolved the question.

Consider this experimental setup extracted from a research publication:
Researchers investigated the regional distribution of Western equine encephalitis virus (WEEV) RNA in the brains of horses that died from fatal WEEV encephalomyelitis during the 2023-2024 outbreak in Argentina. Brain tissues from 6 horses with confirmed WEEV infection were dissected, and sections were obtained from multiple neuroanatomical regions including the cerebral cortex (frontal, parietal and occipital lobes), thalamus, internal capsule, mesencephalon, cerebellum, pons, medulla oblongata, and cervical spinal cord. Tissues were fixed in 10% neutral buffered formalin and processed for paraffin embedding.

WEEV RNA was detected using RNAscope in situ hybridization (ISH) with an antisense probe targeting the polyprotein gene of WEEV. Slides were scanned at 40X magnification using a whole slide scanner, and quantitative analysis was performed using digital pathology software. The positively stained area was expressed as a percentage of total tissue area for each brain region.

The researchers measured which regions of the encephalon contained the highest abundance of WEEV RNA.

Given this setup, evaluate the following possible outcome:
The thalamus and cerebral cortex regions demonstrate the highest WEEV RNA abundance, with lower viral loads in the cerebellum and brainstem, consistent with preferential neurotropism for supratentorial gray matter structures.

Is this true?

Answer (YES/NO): NO